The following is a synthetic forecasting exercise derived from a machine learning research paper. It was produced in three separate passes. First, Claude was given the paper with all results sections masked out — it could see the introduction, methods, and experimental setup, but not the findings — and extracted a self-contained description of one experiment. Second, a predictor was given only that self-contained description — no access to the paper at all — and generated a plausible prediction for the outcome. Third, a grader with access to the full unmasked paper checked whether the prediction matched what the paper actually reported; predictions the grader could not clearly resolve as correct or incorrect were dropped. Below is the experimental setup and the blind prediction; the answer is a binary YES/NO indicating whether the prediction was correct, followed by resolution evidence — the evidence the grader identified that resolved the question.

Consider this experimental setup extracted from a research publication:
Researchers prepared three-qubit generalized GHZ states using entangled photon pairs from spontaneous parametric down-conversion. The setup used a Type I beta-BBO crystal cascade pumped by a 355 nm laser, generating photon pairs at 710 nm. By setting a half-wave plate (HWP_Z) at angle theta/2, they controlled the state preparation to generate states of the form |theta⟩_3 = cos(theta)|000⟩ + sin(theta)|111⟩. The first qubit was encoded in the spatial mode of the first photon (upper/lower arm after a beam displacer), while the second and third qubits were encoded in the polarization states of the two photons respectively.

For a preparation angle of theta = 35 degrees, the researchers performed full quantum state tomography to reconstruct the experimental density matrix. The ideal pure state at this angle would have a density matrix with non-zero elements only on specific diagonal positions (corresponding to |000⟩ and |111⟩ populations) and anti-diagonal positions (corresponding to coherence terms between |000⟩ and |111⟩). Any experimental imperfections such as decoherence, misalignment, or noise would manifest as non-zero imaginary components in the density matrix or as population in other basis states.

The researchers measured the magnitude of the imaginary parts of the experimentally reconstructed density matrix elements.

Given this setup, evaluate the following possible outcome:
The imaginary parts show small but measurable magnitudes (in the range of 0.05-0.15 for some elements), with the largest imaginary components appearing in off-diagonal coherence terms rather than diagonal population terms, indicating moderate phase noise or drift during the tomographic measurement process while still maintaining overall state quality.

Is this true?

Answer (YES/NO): NO